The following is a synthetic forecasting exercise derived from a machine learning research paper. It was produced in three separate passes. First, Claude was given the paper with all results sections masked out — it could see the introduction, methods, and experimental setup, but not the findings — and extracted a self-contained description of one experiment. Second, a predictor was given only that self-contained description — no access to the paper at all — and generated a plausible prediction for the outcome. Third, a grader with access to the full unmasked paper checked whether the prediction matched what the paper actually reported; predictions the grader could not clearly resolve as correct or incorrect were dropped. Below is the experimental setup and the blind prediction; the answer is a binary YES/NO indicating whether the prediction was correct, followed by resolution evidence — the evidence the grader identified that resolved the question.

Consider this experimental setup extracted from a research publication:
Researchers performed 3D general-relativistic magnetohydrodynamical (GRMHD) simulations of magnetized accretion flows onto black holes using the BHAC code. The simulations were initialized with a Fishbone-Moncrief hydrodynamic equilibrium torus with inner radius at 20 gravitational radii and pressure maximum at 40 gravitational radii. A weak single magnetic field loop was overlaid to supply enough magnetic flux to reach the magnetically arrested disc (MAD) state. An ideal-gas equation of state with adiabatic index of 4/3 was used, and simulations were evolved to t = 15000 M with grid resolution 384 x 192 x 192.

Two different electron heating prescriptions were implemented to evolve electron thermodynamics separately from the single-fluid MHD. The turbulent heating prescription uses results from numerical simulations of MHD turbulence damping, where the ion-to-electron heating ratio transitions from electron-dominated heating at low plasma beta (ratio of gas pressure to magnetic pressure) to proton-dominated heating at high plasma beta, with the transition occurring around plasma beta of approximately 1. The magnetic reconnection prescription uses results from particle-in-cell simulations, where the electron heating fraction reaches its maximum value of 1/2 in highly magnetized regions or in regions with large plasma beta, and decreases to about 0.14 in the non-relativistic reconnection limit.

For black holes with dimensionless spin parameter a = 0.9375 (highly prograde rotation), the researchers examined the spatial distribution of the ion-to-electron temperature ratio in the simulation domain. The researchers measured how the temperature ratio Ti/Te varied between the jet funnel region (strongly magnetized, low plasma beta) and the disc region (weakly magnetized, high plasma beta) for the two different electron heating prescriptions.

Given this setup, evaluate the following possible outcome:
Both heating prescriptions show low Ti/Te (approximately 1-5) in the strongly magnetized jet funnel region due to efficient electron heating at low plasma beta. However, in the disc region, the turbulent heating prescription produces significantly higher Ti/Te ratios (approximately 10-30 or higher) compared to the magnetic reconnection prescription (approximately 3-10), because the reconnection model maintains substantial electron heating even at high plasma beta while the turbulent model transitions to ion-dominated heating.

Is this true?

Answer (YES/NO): NO